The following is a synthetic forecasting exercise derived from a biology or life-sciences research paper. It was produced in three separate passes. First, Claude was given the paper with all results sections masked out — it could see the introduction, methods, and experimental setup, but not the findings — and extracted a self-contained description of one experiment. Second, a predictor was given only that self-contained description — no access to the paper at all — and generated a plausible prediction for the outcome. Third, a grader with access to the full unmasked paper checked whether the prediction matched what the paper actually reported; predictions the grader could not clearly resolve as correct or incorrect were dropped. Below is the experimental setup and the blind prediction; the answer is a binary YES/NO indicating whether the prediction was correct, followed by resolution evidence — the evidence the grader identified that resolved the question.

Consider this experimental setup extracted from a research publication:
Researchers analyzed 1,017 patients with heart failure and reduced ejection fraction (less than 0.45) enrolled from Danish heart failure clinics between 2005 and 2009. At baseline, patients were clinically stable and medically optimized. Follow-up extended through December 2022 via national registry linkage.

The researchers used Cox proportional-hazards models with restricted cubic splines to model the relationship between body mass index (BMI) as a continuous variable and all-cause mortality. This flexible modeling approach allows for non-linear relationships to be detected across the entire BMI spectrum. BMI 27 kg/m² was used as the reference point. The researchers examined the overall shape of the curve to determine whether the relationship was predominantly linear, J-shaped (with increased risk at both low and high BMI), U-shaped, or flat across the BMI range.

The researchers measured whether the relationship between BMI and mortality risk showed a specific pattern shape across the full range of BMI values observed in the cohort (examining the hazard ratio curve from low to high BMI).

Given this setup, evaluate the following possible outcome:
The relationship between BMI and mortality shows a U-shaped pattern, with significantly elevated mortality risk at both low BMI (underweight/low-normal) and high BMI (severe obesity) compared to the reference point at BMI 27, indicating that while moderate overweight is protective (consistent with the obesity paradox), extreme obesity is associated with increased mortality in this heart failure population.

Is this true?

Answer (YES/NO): NO